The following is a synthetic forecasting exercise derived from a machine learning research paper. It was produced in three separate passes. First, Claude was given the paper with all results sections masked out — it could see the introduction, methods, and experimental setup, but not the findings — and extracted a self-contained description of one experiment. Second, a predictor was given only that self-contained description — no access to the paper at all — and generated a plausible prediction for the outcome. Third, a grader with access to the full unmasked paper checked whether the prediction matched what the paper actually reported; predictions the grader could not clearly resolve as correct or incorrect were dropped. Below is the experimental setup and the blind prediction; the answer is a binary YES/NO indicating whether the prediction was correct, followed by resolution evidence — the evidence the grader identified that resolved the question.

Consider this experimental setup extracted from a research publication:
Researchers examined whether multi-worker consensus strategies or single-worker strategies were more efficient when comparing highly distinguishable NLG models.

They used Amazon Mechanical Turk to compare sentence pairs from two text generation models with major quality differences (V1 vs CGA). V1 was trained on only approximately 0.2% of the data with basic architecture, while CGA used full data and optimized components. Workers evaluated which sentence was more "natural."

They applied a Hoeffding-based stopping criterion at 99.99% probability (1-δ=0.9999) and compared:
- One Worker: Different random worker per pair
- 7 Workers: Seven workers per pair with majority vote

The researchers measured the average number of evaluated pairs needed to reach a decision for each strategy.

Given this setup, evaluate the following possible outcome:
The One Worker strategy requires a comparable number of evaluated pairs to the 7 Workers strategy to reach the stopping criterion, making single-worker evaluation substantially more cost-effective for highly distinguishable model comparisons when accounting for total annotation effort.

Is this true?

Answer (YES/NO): NO